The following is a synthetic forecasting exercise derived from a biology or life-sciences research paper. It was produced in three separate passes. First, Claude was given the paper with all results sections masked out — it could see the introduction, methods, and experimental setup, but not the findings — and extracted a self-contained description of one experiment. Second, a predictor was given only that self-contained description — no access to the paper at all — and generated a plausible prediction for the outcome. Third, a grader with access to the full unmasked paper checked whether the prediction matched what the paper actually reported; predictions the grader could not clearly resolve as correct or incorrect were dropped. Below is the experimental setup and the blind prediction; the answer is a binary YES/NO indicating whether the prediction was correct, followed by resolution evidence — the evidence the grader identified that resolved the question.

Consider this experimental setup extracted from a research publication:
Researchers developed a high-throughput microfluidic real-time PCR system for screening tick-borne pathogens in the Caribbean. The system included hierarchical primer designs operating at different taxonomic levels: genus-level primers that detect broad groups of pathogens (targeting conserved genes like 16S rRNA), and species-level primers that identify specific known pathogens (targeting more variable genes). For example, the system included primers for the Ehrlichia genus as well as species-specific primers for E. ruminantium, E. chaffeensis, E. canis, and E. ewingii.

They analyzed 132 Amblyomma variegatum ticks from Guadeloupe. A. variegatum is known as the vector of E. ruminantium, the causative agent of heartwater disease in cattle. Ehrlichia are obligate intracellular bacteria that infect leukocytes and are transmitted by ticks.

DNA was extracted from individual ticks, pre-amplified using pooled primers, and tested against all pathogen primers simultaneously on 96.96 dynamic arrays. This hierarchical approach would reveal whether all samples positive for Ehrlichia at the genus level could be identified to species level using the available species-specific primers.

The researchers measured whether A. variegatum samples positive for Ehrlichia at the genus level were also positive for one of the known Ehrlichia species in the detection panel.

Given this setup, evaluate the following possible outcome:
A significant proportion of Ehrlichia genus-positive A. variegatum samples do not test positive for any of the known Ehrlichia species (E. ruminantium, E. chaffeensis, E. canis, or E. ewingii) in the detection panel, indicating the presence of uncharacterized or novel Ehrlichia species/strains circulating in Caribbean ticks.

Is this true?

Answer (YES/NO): NO